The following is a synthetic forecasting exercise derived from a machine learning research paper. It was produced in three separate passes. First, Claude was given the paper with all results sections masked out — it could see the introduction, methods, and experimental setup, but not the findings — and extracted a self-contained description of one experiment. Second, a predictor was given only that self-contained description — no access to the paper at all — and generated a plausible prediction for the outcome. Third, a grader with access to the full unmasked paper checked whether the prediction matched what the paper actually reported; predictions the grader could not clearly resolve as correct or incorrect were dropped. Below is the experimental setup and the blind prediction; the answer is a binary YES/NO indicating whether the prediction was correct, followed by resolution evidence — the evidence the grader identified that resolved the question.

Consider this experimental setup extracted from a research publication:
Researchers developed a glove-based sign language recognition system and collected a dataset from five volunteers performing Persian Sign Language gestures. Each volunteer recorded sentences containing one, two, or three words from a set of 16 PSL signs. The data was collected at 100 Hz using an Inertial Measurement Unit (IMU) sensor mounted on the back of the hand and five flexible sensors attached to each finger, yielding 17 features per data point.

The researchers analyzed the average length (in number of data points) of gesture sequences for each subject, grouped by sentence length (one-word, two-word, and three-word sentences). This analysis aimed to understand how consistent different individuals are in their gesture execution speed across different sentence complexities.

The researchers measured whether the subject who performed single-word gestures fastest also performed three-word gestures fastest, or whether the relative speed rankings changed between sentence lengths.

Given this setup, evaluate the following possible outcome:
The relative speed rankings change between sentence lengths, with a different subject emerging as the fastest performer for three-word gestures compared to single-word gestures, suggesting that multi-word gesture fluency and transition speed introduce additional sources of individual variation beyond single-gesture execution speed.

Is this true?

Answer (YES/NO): YES